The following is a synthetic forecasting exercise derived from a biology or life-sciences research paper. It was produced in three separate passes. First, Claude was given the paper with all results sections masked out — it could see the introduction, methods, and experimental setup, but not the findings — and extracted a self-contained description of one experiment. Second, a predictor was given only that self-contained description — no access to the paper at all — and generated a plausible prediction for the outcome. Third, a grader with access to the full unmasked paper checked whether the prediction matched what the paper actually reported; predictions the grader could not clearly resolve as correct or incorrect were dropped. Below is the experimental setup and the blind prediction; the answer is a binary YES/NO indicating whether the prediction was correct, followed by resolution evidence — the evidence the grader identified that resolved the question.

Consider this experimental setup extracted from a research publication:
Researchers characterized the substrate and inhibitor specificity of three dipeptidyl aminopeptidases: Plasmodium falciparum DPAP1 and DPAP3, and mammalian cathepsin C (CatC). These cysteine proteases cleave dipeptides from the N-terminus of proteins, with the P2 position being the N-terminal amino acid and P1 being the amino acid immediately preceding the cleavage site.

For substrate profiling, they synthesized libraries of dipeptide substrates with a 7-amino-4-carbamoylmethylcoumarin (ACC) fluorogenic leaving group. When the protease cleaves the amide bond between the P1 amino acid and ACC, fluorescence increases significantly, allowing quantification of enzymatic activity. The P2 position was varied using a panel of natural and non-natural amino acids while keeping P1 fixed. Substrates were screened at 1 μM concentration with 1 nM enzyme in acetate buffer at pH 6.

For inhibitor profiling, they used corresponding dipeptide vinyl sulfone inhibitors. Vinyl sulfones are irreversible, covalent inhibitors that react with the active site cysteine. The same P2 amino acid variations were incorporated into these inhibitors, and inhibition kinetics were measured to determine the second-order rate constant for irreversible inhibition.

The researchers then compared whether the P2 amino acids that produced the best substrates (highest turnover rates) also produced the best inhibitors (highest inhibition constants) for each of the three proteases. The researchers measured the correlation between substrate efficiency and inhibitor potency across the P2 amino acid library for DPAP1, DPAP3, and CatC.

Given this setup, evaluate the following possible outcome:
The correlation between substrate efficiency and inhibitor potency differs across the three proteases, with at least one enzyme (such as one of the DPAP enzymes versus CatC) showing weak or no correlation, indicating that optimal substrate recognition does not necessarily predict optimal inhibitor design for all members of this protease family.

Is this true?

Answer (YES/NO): YES